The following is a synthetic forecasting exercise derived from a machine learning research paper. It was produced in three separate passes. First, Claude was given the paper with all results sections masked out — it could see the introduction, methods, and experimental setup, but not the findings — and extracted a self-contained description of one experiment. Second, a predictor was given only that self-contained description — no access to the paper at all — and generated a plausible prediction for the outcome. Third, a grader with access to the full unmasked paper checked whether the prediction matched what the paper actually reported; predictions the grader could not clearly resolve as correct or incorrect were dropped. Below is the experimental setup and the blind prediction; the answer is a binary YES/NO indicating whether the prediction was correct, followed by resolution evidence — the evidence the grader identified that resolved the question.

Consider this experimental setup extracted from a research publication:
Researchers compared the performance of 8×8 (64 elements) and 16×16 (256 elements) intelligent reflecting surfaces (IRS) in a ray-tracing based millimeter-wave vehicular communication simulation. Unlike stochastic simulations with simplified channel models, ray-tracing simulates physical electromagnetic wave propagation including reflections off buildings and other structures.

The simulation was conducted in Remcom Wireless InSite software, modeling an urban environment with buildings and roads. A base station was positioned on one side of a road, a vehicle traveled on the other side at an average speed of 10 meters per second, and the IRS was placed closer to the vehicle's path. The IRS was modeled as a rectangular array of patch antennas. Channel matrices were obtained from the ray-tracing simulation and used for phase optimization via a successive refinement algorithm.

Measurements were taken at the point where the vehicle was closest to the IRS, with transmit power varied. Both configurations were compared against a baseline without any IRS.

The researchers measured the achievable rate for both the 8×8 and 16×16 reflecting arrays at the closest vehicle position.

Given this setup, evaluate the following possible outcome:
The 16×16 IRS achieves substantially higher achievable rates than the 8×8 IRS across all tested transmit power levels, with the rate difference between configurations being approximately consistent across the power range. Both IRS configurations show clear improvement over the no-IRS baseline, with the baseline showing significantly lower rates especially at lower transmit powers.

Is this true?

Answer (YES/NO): NO